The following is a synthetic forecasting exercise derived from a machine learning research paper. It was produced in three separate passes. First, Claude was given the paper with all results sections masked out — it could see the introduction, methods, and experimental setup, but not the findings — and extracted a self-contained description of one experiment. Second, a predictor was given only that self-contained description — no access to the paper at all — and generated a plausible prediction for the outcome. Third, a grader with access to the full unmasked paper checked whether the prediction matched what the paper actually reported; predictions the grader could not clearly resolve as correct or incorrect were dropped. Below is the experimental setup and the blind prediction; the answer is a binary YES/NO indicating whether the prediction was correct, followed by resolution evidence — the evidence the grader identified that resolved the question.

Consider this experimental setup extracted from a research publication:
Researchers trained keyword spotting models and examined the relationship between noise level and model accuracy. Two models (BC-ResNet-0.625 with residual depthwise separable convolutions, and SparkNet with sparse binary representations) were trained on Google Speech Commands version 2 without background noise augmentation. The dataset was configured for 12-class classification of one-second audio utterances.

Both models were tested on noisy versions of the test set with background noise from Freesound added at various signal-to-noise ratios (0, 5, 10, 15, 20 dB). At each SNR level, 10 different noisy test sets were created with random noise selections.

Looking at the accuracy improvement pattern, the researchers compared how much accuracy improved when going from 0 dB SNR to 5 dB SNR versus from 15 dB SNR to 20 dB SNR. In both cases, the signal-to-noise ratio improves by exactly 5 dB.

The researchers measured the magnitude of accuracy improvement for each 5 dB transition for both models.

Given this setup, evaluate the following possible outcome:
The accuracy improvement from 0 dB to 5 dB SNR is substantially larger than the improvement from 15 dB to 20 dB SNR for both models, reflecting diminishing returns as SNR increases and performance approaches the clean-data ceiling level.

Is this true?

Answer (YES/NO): YES